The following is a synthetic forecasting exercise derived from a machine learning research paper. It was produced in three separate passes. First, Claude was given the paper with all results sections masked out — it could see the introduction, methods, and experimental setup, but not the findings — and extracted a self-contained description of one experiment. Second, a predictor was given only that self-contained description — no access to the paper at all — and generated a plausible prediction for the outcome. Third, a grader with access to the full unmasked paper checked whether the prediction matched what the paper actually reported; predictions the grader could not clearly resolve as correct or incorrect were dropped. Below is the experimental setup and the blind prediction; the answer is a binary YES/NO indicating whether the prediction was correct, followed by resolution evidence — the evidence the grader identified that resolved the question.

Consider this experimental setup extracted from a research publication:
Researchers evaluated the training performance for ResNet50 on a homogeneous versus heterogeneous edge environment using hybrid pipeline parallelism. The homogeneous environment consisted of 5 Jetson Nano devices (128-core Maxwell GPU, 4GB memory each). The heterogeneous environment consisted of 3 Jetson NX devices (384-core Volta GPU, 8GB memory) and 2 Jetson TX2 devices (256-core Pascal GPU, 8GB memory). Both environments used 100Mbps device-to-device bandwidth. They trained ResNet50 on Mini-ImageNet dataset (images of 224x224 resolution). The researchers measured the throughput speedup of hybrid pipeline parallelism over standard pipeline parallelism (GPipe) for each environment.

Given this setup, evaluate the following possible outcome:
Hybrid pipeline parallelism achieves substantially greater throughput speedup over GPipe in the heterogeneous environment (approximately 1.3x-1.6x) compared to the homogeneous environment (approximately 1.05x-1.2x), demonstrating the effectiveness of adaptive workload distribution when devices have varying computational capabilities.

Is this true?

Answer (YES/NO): NO